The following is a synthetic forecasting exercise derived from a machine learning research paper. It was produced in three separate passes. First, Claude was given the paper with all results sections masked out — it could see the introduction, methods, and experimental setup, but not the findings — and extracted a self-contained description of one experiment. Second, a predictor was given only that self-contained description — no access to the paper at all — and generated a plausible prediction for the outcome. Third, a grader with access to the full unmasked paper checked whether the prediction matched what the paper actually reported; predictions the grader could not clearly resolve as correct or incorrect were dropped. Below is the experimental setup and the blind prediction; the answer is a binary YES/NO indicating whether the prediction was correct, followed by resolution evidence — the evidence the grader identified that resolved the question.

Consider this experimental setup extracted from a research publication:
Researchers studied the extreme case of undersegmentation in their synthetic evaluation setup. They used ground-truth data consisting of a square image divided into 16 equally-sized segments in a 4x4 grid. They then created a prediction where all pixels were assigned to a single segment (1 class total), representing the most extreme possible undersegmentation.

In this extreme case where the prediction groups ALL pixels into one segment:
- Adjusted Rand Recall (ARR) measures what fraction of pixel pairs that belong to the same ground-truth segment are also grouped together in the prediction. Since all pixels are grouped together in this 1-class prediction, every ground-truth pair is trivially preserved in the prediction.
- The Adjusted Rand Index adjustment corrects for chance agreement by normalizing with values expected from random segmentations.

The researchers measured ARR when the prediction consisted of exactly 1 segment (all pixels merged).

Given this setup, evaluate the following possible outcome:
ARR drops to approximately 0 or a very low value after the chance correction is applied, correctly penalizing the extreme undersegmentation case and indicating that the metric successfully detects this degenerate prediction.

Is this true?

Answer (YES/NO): NO